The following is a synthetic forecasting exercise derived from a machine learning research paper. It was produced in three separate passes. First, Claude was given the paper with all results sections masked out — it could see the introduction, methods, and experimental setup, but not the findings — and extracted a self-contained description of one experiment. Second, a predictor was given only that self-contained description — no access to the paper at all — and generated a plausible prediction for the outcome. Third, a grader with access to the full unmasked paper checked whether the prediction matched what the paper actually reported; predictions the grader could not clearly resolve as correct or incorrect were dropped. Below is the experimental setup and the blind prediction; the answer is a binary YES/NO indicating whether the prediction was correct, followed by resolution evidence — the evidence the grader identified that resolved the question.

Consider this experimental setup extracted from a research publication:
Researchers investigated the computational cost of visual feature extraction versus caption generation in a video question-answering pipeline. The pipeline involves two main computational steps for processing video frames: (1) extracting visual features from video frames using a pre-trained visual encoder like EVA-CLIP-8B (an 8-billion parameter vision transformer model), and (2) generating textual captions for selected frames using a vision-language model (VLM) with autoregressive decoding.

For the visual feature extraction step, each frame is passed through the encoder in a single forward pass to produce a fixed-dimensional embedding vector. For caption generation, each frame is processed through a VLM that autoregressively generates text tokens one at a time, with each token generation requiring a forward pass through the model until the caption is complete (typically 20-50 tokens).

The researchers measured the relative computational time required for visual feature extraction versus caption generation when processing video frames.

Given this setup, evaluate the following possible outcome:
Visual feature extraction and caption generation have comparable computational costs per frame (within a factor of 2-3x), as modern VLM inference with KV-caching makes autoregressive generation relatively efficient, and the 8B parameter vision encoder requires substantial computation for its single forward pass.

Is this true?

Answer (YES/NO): YES